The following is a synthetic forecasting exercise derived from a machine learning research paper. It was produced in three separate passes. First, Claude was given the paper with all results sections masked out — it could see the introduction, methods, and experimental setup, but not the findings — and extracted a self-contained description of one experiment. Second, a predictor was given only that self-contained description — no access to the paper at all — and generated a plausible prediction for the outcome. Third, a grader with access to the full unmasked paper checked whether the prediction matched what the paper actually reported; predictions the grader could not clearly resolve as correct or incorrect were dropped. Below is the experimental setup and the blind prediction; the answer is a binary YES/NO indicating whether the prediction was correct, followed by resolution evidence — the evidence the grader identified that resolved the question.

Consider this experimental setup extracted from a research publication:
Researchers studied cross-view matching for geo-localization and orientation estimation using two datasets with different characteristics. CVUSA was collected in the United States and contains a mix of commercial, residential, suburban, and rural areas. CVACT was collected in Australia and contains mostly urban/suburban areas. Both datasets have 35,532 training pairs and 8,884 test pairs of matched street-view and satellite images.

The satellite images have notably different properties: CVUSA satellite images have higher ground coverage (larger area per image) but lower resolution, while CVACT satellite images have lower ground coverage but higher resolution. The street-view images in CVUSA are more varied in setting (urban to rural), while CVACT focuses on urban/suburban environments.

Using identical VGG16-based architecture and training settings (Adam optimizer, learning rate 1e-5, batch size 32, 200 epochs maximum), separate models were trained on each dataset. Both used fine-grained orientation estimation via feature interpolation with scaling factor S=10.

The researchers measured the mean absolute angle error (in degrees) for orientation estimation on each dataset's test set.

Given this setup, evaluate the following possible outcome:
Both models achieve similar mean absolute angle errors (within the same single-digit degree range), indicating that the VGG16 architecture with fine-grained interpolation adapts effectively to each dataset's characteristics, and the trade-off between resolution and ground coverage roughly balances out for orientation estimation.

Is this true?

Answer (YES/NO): YES